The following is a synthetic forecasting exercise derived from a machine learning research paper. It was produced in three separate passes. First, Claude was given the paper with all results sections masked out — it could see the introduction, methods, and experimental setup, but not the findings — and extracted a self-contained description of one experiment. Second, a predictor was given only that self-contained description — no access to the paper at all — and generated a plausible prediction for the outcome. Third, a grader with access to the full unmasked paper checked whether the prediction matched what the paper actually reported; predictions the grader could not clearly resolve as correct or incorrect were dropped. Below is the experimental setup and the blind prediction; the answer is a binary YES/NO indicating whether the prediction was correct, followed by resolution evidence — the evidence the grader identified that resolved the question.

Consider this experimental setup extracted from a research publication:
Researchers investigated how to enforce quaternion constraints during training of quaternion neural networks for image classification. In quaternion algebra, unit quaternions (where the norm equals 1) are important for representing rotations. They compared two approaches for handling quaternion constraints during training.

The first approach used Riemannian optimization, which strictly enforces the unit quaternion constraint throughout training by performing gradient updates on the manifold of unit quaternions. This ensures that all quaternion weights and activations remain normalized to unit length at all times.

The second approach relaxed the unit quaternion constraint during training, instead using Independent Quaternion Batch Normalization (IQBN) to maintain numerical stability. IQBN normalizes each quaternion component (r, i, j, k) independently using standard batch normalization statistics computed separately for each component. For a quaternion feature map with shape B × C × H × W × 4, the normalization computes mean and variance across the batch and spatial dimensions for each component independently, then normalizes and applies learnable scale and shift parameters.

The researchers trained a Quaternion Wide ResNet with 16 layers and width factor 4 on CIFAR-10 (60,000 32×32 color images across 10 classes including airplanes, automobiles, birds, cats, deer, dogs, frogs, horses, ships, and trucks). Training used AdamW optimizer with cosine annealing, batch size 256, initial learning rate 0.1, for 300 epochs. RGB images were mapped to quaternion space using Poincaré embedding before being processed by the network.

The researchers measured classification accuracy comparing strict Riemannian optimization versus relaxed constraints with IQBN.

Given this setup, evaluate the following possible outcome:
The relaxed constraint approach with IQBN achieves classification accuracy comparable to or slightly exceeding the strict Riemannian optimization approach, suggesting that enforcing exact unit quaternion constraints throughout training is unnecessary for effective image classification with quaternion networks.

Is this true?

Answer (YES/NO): YES